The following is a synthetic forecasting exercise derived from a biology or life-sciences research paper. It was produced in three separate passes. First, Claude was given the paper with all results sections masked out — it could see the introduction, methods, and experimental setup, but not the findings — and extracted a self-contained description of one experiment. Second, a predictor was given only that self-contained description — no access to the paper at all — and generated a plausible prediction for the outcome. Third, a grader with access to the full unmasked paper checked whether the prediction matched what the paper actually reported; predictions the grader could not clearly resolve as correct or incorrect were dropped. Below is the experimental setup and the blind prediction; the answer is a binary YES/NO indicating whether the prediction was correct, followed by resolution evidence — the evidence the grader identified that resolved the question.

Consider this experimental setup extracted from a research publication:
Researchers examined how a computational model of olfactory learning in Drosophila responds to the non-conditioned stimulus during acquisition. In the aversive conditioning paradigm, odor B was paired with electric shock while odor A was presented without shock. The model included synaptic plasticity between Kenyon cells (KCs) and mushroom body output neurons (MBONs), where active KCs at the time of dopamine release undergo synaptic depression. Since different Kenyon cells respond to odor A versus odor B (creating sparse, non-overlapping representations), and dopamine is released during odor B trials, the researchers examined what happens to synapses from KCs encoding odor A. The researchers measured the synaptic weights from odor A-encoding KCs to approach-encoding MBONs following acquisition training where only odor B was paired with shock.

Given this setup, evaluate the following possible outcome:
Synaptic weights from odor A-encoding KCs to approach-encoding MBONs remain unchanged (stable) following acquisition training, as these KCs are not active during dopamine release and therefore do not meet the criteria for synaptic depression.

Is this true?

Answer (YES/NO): NO